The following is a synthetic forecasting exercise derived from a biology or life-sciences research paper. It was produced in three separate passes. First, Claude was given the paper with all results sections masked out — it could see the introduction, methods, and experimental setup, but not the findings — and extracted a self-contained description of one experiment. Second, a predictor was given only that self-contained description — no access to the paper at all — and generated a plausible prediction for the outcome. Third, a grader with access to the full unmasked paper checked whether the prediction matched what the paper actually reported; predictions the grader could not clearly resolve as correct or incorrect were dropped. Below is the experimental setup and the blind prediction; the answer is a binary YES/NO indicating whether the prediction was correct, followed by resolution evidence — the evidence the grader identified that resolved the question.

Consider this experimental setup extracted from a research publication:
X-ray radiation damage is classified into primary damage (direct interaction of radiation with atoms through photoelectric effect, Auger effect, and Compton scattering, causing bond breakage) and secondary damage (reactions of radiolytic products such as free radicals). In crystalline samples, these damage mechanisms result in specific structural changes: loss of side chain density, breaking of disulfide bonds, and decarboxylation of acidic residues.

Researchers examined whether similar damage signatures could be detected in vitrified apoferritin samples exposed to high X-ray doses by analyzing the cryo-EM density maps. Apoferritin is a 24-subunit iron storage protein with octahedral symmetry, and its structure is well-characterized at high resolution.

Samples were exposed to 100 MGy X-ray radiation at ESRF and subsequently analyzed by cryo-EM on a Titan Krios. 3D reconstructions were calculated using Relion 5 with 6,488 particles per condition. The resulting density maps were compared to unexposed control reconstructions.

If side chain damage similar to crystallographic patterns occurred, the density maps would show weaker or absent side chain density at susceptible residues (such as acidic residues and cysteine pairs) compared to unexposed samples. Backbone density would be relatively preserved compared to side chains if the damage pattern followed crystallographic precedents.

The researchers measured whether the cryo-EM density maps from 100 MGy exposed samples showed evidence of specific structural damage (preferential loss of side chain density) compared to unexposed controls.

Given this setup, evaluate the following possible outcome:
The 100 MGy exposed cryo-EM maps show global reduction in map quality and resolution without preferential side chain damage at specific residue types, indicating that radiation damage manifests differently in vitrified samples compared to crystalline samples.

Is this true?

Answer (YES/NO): NO